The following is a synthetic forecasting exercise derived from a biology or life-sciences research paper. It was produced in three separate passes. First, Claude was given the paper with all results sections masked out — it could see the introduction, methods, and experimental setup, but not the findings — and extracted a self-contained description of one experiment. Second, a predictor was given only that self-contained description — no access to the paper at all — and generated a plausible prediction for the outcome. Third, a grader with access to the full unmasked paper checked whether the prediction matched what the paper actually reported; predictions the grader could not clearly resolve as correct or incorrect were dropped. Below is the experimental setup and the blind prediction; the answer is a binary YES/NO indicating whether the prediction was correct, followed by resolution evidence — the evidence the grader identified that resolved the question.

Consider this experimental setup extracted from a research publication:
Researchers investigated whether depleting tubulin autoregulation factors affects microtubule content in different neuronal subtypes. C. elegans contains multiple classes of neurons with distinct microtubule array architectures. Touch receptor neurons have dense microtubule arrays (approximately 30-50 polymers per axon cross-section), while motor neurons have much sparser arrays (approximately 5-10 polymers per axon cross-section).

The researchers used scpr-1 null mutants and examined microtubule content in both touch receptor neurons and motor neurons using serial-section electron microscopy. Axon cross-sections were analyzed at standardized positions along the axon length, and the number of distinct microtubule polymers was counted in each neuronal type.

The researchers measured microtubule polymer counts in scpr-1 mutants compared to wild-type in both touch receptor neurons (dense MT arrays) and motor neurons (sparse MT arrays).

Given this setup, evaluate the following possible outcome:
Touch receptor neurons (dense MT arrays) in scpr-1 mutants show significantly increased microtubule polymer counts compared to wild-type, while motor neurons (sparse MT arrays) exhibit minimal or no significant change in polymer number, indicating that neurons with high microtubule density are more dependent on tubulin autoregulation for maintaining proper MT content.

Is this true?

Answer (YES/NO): NO